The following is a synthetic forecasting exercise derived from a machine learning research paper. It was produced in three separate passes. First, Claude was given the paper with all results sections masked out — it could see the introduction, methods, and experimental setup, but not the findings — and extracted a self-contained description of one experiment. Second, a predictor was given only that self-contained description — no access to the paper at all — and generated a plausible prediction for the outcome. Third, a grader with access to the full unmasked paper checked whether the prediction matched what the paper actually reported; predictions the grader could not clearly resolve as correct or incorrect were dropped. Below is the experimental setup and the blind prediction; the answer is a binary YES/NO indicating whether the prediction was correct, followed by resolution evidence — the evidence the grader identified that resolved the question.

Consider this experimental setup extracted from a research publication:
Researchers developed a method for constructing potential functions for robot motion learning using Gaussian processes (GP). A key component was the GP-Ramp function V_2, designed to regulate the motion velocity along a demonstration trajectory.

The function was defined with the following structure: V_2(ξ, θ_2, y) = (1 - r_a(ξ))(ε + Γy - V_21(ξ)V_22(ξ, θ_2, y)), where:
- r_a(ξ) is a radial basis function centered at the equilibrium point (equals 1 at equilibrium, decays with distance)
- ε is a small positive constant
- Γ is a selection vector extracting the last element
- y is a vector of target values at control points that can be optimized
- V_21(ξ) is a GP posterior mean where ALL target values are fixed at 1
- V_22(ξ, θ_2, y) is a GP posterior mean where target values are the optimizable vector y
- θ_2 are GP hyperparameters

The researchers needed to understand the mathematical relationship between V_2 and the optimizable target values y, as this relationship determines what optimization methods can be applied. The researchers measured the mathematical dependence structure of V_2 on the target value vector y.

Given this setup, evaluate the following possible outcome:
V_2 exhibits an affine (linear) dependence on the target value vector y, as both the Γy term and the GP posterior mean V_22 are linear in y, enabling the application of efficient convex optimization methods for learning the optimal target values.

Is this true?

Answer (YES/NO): NO